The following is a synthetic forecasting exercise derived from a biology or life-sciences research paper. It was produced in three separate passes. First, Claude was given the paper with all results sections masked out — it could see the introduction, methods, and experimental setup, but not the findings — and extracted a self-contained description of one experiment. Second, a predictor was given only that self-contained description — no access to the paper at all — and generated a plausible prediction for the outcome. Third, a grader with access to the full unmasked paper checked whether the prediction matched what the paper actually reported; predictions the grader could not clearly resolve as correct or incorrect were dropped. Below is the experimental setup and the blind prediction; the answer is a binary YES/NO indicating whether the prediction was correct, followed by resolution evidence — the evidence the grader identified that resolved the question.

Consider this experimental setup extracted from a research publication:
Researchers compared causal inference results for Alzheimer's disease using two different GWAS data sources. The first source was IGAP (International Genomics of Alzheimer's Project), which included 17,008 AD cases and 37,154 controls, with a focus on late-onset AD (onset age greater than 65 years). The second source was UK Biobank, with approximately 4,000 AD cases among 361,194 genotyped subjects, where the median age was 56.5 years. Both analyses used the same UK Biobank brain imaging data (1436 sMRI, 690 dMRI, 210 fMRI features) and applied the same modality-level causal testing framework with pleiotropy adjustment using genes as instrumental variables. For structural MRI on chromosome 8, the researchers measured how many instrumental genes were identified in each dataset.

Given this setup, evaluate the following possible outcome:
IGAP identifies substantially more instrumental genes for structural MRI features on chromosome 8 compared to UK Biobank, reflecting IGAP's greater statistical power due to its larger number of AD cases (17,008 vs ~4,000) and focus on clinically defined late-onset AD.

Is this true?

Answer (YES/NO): YES